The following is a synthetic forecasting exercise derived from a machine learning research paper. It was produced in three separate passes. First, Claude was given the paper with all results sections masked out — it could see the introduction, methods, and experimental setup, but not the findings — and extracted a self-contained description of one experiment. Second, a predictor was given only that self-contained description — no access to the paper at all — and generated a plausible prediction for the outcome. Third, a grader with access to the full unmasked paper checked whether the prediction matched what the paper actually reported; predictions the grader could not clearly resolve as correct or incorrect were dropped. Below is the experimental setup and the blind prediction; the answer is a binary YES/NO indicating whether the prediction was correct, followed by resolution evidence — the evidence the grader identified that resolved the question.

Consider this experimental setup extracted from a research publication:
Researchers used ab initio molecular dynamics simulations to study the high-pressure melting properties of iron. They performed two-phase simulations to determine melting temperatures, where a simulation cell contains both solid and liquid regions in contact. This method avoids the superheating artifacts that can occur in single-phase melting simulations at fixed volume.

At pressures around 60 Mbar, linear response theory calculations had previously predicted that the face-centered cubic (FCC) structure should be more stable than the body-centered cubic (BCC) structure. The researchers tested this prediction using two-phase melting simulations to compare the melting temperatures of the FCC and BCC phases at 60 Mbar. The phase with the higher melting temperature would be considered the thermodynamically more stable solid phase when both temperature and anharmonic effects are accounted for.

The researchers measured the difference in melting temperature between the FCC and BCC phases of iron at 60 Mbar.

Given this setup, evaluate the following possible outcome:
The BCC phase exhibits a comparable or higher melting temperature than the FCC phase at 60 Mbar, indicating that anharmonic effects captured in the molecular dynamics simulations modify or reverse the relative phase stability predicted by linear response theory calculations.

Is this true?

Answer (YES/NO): NO